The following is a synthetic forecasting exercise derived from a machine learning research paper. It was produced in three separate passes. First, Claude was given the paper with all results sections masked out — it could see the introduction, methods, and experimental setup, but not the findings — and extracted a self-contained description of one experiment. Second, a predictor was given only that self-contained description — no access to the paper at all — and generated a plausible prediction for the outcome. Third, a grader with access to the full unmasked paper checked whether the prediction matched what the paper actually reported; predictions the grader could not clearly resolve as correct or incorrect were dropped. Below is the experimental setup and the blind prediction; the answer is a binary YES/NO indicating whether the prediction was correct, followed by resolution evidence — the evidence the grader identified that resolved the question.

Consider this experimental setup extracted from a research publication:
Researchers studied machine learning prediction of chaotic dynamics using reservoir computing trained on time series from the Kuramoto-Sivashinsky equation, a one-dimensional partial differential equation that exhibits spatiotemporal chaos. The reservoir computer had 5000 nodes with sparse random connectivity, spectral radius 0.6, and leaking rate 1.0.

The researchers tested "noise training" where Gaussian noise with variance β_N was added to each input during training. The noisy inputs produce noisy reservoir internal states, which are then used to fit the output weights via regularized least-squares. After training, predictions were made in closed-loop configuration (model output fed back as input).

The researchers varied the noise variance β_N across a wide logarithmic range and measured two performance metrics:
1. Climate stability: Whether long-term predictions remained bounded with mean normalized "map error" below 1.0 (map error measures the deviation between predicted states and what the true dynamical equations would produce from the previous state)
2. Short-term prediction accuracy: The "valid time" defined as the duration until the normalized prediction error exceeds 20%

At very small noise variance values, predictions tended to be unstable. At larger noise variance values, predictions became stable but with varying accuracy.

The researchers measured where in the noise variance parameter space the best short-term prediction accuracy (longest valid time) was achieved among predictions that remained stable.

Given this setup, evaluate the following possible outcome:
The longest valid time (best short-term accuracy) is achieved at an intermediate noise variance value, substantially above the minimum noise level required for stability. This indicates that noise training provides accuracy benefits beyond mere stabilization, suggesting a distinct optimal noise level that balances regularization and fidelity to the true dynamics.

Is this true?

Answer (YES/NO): NO